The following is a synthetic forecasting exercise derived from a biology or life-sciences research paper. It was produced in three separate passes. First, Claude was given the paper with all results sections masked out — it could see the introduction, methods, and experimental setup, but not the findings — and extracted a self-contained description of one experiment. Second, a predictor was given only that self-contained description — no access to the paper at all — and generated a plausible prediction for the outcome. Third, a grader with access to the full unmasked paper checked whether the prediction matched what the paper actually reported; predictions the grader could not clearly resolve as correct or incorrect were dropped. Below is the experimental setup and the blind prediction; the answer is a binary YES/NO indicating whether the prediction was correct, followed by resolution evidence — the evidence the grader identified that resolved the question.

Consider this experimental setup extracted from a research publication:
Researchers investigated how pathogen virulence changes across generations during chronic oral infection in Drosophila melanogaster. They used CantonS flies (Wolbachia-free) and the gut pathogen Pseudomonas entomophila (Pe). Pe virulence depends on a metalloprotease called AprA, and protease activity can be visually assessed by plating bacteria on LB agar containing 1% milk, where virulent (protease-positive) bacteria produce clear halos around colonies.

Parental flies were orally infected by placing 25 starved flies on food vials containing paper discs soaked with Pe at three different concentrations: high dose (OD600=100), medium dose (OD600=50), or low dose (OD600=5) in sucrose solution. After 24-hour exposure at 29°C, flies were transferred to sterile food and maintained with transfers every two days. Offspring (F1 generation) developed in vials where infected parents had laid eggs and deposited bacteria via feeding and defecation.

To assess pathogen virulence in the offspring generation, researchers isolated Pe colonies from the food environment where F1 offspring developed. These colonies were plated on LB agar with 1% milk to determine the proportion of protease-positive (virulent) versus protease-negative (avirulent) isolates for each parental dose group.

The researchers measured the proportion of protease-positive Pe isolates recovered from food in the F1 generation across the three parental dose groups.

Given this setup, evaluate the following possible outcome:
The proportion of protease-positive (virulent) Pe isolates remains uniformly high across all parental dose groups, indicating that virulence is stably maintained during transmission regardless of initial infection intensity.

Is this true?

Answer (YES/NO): YES